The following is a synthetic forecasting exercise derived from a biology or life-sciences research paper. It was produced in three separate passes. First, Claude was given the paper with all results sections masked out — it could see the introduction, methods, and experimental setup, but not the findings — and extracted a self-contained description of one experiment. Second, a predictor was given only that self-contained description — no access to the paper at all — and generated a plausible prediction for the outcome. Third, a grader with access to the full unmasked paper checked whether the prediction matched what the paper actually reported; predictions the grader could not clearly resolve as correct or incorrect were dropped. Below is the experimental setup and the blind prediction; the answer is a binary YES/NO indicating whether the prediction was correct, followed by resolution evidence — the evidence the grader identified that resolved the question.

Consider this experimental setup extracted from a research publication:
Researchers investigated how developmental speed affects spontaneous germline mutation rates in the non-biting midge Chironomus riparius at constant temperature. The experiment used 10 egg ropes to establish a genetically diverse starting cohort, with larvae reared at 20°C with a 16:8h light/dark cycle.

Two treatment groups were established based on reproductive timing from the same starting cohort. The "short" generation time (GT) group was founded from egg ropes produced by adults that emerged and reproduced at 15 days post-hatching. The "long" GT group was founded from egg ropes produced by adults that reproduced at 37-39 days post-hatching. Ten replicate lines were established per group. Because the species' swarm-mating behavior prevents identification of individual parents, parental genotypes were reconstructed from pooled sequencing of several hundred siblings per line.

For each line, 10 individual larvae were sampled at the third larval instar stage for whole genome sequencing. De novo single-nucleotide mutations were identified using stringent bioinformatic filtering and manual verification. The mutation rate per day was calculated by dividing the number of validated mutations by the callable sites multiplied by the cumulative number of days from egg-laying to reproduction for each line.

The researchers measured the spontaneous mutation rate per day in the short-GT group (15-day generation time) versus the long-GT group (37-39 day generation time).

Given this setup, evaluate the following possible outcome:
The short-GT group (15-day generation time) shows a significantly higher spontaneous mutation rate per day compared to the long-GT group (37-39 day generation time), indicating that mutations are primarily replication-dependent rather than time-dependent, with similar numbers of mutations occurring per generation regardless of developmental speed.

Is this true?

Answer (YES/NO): NO